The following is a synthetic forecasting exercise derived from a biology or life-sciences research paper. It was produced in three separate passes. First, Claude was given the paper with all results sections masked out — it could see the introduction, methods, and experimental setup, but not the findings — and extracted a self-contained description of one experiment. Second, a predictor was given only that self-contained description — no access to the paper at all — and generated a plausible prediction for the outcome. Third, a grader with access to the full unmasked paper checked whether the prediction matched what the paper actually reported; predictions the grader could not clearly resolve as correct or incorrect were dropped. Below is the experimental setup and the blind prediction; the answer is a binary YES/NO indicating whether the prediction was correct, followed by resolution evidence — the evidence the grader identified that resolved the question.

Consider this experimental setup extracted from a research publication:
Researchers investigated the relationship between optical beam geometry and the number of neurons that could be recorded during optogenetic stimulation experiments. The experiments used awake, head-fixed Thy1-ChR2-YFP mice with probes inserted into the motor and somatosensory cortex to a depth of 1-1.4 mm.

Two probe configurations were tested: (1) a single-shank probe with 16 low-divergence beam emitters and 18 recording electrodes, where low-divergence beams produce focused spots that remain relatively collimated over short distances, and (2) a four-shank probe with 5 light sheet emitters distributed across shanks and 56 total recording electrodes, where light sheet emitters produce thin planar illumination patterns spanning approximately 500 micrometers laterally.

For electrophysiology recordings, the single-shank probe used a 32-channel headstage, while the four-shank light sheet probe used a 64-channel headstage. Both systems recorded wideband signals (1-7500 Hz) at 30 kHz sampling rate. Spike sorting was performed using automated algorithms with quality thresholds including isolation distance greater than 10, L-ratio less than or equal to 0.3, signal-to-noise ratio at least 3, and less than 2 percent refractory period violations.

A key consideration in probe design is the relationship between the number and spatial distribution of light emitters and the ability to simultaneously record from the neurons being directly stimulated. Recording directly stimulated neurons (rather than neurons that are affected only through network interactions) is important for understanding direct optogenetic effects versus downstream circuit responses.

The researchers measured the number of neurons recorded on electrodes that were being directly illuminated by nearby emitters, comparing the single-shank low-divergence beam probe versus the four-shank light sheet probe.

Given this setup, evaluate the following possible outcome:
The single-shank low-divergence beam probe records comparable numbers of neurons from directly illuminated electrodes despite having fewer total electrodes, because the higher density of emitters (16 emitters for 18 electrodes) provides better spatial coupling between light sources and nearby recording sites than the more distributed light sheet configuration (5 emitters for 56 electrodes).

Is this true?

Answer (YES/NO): NO